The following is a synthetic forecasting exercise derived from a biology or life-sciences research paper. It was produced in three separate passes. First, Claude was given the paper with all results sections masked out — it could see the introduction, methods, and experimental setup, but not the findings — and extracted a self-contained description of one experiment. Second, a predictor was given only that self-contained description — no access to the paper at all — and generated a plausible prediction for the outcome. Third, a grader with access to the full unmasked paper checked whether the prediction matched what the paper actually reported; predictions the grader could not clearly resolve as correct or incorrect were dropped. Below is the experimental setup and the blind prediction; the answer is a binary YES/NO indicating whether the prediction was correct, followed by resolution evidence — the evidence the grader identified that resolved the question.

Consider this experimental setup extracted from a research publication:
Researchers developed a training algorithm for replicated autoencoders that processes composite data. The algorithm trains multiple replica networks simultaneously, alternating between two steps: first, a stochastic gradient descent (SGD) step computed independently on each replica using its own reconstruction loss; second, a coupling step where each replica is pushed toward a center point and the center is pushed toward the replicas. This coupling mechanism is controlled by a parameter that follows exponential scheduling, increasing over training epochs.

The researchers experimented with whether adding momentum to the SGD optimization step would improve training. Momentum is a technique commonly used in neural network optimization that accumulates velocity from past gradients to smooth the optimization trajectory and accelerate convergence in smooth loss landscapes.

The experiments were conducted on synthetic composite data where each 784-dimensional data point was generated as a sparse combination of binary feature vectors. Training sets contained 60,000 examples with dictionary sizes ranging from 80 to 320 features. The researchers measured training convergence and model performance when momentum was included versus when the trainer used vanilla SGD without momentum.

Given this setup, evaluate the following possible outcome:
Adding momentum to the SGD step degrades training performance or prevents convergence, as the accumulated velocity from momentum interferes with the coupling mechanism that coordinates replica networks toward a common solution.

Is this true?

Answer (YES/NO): YES